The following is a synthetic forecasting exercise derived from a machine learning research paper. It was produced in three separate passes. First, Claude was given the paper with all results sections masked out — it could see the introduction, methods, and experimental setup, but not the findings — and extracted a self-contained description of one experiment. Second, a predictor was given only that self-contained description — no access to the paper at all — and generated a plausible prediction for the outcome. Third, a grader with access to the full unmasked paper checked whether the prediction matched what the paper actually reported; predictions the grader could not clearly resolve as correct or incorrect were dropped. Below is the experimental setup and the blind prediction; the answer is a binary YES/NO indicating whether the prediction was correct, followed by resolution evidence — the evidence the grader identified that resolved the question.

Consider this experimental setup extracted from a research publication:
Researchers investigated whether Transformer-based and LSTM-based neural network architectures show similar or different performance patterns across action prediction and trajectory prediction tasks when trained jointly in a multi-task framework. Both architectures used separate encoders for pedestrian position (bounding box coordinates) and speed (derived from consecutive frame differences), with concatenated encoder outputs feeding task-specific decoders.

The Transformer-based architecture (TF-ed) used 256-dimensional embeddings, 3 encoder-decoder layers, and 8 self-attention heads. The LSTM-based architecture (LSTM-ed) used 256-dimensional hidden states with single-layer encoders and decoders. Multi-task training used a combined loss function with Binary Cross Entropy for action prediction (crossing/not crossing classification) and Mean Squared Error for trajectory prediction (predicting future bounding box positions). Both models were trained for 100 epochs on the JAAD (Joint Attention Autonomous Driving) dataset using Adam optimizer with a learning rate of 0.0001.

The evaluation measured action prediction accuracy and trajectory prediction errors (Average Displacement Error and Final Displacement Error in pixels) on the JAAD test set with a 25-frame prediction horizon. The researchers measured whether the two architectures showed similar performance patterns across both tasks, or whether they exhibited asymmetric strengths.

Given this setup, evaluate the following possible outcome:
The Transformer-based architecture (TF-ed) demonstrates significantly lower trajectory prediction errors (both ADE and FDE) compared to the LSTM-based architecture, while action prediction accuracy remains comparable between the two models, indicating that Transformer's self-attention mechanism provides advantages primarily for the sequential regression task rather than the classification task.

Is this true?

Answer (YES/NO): NO